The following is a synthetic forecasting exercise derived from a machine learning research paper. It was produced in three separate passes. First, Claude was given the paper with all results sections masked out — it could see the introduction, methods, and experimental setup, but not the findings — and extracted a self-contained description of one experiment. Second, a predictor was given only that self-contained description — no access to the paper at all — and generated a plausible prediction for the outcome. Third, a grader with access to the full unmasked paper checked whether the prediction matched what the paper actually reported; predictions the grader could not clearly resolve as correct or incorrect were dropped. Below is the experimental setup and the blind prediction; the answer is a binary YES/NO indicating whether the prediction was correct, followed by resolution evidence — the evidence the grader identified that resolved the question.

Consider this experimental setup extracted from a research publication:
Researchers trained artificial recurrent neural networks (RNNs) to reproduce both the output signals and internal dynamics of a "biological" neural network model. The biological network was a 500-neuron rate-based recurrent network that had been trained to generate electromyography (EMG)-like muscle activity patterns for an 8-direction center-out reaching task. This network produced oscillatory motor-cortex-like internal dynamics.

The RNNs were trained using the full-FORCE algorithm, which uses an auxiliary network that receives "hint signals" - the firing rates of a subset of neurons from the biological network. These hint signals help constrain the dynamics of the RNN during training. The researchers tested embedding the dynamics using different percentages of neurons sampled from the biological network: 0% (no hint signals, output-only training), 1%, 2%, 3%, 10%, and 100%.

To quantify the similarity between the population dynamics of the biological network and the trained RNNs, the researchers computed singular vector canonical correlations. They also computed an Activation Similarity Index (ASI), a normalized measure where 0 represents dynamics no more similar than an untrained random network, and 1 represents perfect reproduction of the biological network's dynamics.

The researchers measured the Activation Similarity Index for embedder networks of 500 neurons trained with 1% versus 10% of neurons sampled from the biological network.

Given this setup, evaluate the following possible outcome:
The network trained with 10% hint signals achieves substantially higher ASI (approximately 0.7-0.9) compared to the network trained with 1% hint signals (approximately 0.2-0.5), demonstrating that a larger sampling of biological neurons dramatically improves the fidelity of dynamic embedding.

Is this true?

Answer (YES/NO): NO